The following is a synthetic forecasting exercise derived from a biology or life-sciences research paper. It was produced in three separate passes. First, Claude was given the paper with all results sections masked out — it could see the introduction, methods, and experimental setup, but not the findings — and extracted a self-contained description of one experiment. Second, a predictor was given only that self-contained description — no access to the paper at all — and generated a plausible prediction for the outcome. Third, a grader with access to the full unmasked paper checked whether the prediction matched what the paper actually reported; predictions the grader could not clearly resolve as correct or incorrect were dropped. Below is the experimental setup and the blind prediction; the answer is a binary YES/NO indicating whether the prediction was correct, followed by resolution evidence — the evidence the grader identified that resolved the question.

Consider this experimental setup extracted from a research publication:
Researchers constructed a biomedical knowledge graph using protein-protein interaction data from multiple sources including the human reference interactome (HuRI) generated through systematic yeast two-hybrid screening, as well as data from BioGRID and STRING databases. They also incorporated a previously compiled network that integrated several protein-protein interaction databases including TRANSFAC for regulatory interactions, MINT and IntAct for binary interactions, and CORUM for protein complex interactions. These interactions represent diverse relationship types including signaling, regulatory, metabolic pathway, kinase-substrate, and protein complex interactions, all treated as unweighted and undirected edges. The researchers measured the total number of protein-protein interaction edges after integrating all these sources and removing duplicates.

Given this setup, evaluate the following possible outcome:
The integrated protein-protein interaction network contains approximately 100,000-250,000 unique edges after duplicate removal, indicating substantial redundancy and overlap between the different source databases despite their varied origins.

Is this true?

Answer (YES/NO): NO